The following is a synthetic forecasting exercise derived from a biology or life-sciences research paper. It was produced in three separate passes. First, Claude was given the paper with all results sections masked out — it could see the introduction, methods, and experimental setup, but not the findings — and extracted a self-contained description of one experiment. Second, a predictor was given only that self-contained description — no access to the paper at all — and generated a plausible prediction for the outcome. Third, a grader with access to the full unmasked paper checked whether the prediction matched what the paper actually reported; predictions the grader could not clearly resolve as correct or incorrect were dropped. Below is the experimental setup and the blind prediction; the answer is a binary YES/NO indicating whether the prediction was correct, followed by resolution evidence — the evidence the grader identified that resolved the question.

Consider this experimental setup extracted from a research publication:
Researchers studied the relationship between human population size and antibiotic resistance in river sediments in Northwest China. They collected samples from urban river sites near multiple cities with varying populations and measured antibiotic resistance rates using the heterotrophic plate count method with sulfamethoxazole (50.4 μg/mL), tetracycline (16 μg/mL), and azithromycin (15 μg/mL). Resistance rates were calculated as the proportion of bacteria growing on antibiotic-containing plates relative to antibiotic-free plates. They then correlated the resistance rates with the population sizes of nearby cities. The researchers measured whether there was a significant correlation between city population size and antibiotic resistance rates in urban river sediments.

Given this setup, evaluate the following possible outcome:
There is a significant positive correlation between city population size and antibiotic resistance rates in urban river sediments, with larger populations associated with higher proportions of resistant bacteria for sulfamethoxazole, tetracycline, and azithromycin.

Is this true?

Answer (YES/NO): YES